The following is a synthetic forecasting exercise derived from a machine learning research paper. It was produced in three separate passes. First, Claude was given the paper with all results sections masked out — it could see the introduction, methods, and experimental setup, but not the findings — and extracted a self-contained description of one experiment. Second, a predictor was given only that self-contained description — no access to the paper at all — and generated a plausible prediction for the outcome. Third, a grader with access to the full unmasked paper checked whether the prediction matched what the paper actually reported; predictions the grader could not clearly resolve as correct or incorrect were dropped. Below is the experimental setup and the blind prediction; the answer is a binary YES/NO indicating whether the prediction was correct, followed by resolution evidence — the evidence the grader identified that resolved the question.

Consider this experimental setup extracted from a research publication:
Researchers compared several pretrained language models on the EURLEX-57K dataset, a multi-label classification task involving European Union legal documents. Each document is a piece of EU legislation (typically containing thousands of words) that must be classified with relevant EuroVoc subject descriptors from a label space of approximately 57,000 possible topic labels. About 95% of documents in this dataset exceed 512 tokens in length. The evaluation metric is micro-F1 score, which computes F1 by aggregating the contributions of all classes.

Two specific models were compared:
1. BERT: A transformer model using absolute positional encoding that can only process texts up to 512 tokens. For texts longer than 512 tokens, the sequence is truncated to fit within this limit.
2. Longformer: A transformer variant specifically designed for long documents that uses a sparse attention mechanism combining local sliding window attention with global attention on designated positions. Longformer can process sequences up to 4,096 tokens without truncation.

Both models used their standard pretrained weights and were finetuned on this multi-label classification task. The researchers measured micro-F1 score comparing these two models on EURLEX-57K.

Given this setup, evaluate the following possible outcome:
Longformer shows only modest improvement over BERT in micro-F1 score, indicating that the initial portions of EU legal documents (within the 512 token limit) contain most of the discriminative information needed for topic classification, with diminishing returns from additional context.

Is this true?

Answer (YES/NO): NO